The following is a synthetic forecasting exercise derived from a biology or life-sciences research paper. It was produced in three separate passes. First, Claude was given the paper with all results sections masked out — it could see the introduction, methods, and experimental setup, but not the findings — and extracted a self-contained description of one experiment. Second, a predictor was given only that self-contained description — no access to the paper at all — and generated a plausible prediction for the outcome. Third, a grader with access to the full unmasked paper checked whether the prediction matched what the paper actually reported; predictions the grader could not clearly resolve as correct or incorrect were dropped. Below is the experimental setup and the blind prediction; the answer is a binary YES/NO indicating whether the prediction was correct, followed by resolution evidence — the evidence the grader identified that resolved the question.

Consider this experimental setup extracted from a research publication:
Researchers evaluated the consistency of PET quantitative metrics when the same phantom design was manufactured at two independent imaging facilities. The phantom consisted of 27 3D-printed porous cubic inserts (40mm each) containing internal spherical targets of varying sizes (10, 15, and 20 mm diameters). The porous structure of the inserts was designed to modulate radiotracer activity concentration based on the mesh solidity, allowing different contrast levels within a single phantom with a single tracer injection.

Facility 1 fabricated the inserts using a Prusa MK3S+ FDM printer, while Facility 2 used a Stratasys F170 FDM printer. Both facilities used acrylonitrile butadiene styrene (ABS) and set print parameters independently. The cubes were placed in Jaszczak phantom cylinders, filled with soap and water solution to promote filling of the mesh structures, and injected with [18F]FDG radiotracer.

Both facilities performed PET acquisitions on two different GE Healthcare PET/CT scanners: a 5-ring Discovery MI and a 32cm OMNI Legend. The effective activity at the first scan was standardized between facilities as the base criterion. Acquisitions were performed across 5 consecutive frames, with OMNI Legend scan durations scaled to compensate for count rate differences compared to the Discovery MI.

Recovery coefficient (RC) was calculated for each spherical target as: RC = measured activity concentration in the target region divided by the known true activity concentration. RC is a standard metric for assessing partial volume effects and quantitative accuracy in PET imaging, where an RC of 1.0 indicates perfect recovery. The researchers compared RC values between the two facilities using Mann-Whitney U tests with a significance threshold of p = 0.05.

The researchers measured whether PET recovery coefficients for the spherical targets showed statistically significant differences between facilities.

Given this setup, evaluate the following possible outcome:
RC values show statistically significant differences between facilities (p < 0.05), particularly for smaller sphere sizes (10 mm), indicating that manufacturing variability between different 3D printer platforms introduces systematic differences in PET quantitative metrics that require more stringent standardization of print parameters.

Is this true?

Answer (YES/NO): NO